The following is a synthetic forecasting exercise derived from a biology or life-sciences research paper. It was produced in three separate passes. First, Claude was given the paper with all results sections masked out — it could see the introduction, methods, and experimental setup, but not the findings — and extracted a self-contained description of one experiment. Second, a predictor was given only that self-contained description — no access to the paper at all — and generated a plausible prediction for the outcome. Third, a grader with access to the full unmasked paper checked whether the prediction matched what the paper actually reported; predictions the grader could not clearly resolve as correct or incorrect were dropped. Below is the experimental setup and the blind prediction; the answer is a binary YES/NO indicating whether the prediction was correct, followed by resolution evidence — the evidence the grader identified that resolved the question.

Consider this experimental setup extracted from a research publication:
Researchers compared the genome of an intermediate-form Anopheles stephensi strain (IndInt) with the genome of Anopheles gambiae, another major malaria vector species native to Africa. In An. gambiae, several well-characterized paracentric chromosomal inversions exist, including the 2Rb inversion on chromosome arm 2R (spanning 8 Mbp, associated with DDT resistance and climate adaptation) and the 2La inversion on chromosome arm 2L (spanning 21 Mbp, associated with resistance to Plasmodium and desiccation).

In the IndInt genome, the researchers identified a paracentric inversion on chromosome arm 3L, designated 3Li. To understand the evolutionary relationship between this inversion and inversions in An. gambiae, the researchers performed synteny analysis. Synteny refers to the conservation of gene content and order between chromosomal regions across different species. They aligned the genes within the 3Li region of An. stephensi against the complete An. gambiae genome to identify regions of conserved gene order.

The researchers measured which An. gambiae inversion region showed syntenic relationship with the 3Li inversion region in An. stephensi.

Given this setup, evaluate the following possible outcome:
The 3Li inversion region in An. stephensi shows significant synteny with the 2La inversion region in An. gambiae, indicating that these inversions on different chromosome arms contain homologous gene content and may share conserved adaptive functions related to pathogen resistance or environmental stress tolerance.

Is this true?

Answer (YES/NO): YES